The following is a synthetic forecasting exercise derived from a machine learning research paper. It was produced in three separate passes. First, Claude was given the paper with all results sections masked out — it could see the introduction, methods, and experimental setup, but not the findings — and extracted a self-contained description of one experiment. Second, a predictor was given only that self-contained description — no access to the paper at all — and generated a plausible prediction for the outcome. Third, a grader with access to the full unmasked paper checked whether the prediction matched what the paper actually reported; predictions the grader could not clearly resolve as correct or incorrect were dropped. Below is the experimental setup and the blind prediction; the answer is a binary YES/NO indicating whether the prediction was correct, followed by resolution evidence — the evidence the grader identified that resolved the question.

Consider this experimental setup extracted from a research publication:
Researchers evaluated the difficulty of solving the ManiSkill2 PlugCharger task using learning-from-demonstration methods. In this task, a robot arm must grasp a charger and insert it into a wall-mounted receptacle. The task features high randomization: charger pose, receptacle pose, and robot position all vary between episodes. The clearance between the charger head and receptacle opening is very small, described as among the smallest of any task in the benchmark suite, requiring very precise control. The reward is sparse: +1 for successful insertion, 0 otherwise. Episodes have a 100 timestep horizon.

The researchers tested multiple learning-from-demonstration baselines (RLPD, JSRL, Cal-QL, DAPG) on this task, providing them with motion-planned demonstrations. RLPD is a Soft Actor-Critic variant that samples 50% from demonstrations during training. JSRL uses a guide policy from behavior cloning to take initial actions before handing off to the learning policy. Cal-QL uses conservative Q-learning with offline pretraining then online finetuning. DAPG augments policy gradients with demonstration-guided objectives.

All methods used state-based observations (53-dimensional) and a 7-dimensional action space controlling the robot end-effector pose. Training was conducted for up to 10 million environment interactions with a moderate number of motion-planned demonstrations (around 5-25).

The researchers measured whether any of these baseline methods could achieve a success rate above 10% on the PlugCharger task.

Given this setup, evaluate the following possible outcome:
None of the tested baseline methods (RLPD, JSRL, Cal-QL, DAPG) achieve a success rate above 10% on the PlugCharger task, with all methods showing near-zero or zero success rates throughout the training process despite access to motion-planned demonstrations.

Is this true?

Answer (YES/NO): YES